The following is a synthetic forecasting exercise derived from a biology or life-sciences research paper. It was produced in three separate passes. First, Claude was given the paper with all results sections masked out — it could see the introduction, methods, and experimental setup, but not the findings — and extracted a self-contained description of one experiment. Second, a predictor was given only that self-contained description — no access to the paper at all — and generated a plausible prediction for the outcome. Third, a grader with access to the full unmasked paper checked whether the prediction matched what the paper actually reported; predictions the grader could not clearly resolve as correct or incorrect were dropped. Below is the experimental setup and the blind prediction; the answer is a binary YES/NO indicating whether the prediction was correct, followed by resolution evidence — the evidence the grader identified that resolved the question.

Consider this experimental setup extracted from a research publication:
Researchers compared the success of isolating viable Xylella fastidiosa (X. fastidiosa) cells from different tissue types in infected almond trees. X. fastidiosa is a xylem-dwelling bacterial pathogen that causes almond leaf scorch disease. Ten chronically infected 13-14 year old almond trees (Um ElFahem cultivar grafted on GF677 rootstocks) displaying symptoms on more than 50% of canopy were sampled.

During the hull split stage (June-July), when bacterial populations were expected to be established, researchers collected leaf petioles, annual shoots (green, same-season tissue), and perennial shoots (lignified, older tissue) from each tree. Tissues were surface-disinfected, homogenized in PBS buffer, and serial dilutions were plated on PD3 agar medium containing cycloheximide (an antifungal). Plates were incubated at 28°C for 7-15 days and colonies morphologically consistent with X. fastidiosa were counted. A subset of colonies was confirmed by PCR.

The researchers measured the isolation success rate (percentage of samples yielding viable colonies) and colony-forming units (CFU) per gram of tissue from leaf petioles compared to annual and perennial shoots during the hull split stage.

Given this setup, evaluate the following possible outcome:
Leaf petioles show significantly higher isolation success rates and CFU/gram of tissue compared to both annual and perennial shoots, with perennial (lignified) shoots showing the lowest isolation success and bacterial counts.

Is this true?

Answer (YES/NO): NO